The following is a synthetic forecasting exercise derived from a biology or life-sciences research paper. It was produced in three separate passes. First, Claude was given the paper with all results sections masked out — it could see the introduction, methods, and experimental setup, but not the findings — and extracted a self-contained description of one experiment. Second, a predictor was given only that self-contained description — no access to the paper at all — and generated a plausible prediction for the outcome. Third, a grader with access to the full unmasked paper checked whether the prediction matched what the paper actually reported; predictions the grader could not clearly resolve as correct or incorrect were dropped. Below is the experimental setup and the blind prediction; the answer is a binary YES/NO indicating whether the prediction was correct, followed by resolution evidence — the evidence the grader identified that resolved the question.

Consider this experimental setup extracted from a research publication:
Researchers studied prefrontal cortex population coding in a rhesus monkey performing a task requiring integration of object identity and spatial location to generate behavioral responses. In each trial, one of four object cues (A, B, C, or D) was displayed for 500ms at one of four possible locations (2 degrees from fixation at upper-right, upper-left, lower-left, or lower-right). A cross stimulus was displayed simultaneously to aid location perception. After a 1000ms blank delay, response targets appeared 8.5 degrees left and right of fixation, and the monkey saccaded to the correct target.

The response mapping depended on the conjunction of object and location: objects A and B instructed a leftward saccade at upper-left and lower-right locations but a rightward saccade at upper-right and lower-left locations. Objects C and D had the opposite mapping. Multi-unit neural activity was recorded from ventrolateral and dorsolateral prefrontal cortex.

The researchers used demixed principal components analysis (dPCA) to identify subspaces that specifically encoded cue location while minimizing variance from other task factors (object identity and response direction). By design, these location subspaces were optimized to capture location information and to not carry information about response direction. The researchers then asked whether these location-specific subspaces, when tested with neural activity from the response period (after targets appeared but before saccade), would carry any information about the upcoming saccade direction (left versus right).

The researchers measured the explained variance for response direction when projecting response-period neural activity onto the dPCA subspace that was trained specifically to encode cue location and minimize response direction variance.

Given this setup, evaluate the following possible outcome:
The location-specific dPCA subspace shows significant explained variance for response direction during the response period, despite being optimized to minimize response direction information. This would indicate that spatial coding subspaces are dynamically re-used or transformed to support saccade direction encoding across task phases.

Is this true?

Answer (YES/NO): YES